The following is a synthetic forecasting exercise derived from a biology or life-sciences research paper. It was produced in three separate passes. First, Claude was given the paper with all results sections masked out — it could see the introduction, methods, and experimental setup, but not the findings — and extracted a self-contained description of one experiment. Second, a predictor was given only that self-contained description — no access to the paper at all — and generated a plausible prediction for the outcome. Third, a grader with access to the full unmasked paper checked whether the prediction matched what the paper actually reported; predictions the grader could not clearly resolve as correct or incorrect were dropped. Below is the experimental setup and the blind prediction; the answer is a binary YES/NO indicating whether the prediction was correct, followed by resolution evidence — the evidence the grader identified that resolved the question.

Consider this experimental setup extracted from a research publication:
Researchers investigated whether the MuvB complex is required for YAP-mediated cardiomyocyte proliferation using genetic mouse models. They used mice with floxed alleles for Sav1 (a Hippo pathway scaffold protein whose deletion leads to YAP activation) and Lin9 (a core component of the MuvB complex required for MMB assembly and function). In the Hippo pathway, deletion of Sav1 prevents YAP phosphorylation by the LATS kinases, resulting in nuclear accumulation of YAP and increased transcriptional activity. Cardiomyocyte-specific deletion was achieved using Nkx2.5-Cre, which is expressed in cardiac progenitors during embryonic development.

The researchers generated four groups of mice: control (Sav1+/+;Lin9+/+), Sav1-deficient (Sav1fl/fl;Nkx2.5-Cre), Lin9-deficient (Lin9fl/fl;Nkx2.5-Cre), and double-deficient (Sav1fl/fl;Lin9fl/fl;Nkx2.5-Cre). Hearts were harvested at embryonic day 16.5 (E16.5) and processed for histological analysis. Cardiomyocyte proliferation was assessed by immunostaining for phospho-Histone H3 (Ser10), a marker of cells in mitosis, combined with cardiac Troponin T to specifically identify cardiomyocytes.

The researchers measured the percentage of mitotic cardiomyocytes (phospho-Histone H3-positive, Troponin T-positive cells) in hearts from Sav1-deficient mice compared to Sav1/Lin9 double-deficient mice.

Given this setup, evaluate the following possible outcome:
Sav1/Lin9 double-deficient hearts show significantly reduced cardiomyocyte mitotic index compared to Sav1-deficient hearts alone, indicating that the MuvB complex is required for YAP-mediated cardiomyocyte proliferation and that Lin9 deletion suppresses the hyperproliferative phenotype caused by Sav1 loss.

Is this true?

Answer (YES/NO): YES